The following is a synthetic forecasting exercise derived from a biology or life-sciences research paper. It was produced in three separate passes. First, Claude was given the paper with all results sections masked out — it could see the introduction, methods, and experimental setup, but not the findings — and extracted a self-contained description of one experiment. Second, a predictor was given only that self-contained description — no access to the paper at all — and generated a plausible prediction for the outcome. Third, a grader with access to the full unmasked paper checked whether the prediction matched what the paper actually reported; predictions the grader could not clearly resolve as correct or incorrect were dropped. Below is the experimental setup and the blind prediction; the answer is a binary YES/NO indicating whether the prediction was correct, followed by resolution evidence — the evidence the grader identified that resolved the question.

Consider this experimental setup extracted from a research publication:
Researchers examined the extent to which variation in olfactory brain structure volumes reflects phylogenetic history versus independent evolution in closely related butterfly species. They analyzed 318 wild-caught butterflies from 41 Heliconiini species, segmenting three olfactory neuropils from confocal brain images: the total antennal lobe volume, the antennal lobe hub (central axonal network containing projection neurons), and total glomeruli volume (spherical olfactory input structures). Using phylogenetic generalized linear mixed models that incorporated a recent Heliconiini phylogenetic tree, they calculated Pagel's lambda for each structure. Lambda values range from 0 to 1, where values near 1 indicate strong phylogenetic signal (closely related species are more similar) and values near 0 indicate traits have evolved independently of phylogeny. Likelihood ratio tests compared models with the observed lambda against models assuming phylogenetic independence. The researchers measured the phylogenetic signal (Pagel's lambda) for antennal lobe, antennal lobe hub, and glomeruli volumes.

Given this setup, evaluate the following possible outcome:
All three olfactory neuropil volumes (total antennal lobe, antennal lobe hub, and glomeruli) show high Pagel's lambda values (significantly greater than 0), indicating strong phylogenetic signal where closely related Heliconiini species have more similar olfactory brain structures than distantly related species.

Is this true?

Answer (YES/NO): NO